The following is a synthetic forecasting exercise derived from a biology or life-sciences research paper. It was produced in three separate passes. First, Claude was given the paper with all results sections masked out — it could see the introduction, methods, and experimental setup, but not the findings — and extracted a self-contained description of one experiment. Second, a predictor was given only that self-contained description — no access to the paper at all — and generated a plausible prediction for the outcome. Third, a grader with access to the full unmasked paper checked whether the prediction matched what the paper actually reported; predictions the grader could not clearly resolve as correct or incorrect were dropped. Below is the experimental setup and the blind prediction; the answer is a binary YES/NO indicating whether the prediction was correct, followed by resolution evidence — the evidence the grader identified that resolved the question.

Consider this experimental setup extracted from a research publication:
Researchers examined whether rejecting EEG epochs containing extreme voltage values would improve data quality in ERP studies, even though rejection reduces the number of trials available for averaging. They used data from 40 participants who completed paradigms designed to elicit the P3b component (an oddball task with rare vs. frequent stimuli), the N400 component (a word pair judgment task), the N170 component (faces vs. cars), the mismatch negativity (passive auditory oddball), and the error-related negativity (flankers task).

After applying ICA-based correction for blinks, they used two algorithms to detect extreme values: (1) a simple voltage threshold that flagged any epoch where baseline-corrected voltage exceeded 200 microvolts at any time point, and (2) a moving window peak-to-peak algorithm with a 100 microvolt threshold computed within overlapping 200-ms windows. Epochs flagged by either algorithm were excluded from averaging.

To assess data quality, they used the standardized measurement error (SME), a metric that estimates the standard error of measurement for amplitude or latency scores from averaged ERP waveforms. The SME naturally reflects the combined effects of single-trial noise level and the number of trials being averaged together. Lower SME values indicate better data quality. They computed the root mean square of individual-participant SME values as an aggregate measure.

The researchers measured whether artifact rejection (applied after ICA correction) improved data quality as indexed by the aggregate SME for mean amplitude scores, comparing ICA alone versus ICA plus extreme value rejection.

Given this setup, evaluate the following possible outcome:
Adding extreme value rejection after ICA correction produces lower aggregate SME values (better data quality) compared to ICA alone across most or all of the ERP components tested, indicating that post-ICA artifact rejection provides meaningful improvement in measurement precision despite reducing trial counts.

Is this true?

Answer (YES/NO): YES